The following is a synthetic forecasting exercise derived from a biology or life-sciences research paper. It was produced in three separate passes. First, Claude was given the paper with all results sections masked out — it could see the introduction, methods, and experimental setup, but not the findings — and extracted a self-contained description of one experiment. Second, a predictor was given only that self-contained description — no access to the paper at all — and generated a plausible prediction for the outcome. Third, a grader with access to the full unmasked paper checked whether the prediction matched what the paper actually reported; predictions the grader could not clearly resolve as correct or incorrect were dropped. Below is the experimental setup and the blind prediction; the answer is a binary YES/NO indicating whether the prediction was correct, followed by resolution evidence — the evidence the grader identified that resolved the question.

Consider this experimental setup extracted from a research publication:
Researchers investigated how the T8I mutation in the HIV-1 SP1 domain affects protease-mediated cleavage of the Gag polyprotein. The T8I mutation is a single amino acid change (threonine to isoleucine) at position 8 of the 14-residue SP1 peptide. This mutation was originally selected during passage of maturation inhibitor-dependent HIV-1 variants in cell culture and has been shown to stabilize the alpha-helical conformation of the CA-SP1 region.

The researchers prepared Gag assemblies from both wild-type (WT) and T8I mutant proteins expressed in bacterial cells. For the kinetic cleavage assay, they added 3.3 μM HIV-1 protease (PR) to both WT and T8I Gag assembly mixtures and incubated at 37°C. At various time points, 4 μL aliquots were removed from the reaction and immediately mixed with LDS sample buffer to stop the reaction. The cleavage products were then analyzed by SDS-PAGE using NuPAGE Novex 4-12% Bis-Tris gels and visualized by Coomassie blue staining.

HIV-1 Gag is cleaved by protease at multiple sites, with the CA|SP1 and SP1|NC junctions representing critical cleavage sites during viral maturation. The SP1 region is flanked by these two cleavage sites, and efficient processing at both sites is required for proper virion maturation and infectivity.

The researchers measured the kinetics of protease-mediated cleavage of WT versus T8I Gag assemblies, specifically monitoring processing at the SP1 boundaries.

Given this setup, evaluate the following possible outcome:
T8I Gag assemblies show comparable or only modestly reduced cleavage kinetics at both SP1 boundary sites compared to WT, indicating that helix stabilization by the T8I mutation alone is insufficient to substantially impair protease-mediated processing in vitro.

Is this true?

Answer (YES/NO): NO